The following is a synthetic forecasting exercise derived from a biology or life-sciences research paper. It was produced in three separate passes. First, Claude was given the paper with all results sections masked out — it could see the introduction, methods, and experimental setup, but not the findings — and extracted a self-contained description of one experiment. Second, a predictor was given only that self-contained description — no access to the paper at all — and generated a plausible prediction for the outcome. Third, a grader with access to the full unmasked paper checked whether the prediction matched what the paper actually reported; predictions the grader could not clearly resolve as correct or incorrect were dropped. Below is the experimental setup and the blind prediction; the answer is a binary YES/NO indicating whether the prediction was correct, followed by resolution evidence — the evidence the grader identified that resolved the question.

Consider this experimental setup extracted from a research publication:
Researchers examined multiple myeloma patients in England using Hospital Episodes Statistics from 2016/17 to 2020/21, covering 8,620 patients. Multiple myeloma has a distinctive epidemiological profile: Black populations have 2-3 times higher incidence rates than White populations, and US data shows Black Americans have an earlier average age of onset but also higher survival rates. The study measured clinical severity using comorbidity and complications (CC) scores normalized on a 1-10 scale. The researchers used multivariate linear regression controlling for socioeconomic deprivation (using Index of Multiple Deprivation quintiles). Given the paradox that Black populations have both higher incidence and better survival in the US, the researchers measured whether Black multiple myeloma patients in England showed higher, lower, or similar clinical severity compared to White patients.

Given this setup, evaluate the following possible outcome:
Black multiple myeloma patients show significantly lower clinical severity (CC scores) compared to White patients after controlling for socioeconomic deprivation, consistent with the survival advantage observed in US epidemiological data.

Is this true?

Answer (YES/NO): NO